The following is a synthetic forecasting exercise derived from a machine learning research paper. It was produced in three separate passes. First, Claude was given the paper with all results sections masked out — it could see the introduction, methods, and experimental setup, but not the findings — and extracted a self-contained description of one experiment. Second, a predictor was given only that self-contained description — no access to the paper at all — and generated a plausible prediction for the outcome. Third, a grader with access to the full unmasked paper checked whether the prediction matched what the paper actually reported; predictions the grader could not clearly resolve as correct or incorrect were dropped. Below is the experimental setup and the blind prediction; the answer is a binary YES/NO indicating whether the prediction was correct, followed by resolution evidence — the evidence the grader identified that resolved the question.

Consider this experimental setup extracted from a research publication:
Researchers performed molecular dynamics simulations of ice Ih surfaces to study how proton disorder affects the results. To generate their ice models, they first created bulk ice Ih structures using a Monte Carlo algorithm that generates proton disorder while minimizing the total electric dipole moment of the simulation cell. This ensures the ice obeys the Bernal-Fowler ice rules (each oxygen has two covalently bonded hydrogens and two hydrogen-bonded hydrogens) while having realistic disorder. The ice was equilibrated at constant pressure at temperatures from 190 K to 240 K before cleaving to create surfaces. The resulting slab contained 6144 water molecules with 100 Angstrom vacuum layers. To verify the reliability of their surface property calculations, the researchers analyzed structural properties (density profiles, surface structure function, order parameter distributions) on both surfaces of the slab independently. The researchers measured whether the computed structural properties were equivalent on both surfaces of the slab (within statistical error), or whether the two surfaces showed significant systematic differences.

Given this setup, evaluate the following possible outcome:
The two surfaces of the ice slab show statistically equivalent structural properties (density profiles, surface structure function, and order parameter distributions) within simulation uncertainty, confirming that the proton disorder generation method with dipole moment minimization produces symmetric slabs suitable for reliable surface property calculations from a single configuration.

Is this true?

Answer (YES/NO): YES